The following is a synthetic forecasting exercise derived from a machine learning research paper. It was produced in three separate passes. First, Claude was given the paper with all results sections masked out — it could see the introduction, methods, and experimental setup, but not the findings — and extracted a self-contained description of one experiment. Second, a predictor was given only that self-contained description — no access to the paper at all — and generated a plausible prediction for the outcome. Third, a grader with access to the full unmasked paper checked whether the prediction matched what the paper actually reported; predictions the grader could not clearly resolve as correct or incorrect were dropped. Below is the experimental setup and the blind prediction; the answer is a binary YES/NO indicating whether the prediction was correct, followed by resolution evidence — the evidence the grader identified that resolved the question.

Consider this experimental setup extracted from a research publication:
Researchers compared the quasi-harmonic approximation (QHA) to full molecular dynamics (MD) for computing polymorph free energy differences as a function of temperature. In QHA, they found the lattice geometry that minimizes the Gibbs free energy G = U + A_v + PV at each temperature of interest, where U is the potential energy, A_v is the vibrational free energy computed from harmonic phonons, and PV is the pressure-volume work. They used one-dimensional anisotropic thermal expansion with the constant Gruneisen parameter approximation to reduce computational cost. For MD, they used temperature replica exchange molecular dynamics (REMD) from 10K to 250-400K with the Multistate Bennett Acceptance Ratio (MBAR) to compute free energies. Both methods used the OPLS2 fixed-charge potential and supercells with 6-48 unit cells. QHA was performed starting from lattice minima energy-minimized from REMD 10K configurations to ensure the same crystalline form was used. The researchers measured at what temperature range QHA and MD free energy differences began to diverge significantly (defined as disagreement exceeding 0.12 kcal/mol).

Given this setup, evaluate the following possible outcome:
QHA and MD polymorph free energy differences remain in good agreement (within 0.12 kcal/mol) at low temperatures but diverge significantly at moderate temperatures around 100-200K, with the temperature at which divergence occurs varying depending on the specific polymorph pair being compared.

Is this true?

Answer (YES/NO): NO